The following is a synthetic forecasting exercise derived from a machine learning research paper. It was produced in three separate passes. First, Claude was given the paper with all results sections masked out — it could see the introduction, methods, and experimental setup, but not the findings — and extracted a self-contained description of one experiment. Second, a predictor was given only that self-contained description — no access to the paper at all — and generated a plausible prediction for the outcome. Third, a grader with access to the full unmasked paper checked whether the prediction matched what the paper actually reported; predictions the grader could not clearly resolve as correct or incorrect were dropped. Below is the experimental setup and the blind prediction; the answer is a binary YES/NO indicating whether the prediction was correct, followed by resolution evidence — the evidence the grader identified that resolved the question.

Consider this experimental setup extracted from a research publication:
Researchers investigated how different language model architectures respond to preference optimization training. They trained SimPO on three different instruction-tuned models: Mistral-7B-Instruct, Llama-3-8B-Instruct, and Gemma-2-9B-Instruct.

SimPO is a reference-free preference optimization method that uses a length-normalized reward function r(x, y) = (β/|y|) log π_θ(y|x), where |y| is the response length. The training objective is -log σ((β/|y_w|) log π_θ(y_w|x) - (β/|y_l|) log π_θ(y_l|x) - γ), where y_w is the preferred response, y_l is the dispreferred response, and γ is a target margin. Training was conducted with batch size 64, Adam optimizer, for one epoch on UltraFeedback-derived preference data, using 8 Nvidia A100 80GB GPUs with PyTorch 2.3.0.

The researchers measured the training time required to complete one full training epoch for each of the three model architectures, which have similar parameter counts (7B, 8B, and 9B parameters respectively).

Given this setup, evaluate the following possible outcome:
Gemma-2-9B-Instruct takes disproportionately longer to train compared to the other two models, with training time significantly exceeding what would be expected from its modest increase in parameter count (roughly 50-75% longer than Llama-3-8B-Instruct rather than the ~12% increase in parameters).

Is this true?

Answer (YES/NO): NO